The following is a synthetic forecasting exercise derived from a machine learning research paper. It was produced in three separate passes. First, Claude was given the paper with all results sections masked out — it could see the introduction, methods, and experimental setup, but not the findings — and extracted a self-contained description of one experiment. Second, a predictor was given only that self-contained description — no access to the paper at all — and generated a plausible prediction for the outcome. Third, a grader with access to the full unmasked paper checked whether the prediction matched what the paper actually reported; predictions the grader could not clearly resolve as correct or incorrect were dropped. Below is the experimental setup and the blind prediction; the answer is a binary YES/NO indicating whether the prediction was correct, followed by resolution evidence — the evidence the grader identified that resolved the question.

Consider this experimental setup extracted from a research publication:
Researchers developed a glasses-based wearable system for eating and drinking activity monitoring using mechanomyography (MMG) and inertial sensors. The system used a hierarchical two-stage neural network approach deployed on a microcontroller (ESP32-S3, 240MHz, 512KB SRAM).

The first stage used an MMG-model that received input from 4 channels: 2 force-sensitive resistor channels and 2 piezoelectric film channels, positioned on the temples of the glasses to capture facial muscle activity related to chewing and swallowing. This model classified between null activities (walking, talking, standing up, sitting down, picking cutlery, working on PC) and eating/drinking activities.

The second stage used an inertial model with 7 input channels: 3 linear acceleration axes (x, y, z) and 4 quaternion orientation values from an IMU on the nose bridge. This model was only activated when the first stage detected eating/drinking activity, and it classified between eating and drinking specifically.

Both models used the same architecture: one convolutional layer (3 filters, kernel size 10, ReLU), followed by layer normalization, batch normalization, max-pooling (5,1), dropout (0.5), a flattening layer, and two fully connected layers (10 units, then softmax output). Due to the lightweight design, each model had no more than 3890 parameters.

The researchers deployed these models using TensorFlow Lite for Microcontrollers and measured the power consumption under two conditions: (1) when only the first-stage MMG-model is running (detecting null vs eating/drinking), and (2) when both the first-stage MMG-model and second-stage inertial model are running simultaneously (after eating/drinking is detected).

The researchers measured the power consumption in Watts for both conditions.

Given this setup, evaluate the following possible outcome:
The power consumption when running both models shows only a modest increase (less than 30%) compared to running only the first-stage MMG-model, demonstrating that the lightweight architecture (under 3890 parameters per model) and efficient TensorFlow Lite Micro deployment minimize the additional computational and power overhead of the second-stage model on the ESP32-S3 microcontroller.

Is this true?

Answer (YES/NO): YES